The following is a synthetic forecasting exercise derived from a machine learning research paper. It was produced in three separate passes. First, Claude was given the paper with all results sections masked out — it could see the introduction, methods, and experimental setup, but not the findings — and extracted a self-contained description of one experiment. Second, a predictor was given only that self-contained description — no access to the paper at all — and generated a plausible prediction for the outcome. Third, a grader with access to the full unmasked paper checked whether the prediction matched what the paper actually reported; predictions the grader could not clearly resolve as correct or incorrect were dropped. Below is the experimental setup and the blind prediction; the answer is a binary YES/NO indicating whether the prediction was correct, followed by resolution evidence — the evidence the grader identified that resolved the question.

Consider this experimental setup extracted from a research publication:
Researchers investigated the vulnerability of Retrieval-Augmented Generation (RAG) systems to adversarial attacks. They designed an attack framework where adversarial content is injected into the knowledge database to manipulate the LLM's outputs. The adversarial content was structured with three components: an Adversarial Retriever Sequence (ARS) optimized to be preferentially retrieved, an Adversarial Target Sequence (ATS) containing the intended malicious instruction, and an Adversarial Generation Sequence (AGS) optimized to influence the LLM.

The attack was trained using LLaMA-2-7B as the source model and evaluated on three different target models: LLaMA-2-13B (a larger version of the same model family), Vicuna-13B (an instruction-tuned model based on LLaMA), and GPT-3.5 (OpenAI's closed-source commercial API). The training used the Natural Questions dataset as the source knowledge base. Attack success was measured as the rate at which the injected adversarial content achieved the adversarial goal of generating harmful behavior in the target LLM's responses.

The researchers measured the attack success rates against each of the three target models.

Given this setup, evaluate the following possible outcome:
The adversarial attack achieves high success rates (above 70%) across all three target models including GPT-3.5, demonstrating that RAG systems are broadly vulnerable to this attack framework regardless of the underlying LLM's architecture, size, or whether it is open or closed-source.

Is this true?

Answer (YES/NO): NO